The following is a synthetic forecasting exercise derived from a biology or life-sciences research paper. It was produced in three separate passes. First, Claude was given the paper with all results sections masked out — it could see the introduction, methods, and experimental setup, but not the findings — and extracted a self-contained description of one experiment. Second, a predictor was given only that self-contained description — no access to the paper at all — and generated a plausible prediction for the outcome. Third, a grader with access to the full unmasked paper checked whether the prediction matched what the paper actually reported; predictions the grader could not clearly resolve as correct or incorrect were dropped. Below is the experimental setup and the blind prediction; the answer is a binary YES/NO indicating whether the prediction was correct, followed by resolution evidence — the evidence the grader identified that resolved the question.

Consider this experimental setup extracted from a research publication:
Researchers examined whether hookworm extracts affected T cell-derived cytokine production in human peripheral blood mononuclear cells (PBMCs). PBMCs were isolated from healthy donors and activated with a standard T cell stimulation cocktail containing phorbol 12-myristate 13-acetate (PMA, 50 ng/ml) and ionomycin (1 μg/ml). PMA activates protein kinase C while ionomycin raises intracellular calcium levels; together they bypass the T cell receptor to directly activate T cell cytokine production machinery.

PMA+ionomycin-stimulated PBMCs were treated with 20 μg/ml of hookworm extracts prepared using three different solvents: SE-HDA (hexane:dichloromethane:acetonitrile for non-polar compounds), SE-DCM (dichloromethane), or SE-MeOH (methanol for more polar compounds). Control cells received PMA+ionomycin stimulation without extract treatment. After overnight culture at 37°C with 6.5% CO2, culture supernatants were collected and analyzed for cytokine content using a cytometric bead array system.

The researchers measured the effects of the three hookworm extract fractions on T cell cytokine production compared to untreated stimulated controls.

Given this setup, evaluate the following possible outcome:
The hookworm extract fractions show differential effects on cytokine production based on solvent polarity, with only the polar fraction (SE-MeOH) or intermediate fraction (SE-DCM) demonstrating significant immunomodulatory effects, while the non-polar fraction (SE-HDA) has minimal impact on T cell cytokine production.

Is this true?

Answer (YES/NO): NO